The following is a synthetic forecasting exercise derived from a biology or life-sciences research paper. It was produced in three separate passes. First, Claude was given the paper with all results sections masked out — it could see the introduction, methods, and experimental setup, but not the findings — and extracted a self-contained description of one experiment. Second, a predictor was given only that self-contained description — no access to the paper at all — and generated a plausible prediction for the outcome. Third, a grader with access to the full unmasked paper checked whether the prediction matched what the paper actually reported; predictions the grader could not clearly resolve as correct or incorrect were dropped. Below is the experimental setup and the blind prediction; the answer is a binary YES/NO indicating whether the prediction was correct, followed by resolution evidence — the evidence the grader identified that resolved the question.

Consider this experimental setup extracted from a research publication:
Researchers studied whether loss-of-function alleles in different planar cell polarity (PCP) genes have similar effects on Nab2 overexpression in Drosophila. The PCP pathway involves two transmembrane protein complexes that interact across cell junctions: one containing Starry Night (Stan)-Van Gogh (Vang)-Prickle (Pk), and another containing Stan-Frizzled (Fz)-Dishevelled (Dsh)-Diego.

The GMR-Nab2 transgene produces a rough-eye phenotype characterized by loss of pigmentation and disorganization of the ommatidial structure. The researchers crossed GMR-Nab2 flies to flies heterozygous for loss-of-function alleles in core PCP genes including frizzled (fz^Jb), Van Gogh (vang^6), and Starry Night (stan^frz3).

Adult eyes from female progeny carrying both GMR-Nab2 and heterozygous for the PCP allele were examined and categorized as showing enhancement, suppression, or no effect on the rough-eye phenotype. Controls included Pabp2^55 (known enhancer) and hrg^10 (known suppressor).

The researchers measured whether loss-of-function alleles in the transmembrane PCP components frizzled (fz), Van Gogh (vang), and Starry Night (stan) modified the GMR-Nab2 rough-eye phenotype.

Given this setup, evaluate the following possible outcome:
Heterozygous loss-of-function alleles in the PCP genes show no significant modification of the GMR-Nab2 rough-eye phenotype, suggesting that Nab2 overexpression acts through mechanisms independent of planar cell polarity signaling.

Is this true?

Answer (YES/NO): NO